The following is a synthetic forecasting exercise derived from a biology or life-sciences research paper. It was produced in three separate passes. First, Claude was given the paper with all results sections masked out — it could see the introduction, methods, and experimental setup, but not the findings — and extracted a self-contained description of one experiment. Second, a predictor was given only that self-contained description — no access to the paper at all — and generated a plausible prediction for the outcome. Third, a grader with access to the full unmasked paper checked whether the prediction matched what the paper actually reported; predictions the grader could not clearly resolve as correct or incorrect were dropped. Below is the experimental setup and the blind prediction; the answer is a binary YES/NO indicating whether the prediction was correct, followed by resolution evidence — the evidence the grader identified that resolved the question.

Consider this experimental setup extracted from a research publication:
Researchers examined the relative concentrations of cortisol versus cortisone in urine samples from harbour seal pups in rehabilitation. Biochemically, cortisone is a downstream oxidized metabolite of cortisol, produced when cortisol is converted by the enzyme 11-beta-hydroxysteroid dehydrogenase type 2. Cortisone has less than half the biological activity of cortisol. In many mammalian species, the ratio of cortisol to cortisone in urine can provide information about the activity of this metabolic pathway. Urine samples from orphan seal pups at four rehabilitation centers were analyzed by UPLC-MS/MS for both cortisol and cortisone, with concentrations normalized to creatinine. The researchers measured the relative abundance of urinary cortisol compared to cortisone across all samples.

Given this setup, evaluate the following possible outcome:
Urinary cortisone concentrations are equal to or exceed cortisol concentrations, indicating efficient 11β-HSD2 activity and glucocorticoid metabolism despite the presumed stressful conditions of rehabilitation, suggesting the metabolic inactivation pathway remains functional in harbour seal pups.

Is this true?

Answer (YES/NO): YES